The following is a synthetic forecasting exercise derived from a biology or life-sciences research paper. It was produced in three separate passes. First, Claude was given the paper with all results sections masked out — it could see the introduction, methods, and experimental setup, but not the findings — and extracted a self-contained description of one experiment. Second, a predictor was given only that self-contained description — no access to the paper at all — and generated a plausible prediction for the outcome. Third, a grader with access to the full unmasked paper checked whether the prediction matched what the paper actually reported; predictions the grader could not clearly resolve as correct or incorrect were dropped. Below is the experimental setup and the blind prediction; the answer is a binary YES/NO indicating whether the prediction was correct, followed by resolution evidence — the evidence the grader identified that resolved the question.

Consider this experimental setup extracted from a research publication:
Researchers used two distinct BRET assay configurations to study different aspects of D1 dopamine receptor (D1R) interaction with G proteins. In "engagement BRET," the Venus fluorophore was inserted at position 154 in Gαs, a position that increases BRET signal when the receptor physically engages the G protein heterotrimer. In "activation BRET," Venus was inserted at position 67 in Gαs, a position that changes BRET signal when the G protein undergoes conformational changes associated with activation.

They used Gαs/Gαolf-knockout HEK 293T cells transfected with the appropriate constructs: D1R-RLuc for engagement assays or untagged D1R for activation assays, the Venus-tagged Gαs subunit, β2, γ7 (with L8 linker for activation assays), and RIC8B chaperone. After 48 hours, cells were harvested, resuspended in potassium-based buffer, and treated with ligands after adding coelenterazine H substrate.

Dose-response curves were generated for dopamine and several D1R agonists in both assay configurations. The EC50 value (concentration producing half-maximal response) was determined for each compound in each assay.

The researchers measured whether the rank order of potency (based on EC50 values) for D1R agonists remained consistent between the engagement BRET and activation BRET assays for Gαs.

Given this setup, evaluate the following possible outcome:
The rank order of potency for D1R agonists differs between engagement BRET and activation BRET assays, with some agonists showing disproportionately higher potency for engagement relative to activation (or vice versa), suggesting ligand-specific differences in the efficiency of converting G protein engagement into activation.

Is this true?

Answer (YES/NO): NO